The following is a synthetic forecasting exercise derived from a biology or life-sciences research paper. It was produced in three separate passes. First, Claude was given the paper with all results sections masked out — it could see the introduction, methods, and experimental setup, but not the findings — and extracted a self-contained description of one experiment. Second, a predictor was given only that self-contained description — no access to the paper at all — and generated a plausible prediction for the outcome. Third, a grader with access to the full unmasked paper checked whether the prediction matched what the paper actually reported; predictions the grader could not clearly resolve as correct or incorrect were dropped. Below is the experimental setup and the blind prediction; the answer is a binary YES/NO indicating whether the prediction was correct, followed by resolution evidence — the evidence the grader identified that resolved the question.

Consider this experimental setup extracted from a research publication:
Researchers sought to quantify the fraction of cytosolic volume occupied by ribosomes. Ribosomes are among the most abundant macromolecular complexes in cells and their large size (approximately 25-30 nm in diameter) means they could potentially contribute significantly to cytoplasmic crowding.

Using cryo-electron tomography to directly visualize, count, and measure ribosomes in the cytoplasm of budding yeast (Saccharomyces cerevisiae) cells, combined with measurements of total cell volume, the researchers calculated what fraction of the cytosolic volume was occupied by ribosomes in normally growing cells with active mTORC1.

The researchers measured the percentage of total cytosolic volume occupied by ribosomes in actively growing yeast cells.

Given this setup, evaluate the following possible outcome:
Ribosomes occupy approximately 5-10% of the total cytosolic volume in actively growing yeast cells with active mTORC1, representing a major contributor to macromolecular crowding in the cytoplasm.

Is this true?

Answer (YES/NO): NO